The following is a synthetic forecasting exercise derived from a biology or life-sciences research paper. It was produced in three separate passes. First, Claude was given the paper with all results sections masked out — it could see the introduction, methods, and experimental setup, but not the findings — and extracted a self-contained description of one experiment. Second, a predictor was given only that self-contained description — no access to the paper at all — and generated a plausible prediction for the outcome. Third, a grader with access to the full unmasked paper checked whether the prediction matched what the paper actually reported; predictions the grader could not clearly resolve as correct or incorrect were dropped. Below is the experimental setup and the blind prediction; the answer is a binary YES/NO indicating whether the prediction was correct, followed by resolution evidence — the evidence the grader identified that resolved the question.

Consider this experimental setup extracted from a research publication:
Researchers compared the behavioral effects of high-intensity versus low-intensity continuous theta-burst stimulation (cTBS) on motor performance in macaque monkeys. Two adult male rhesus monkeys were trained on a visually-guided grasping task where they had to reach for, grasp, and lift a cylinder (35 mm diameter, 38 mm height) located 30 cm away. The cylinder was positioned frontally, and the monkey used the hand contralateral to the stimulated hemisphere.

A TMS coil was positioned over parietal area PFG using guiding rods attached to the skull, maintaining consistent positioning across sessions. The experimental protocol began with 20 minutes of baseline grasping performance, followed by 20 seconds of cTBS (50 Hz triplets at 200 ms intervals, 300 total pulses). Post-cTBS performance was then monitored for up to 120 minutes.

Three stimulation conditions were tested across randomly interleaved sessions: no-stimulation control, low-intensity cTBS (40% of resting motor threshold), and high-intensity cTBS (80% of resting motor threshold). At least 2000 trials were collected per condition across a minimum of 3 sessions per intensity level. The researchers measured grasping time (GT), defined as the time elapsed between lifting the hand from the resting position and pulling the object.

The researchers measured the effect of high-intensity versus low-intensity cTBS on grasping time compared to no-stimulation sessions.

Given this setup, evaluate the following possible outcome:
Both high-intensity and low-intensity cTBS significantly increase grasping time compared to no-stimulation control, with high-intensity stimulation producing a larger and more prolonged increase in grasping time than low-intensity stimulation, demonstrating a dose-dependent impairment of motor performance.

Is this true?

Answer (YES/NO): NO